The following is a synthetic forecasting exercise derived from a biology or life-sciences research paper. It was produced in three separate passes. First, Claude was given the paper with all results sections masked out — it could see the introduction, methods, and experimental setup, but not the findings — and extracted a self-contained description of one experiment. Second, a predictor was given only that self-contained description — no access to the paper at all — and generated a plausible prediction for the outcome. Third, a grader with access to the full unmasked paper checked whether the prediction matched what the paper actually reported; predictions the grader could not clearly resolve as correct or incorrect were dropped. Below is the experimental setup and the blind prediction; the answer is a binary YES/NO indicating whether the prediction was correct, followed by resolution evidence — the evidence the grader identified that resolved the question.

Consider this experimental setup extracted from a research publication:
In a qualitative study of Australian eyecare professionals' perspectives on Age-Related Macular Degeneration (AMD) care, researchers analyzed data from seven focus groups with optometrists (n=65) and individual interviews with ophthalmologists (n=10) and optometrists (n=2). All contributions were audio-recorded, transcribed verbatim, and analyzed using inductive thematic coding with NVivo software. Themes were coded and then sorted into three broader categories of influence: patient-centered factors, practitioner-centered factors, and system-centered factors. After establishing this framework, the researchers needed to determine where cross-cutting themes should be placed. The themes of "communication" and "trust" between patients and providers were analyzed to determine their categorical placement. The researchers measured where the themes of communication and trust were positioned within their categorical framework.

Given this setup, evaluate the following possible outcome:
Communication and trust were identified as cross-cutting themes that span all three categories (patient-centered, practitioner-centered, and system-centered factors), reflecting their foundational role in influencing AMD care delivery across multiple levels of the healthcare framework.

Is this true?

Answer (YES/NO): NO